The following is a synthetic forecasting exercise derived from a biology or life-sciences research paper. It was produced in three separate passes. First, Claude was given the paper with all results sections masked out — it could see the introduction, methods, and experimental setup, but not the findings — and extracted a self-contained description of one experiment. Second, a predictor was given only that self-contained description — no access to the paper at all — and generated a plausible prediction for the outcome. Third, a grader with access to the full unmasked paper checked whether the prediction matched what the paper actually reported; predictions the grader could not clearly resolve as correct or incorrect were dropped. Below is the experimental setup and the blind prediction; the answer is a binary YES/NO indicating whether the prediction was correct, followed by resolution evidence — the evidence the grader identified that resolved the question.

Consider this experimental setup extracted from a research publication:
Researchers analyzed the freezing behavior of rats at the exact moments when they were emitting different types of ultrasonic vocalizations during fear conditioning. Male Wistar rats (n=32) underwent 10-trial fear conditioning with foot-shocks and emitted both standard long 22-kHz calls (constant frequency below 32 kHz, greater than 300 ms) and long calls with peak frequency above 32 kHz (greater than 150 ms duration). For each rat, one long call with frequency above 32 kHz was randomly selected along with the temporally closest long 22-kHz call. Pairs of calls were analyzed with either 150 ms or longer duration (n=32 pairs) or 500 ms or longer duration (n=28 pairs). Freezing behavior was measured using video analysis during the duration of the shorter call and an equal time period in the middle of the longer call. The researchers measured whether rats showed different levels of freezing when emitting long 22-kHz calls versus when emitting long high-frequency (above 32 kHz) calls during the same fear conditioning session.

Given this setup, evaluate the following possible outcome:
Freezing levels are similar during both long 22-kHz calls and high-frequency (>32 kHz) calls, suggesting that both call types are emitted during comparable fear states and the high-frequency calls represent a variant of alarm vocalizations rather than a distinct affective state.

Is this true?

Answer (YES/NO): YES